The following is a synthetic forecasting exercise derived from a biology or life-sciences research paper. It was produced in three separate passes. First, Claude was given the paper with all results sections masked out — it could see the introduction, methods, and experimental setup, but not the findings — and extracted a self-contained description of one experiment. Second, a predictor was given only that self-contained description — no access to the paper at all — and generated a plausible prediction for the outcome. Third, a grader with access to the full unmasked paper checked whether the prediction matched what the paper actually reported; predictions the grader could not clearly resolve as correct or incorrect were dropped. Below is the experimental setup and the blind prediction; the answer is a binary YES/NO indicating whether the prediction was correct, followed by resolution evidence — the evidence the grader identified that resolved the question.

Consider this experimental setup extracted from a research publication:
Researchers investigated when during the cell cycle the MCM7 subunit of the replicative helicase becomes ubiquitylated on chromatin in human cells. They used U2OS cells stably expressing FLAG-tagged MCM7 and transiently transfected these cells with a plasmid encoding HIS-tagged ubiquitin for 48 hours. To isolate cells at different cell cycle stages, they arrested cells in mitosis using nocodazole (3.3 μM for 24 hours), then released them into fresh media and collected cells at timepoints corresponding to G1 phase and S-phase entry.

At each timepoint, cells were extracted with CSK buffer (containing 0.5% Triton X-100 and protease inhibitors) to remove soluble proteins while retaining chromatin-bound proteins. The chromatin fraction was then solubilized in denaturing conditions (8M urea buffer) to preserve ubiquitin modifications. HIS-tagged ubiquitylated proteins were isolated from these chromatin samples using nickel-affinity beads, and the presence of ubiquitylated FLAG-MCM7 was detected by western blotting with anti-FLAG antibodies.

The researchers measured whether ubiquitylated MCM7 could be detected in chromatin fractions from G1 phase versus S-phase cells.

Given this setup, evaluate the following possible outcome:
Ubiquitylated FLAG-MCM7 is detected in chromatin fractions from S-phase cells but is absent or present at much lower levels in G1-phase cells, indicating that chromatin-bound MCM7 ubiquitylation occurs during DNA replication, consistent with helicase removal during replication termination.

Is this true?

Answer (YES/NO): YES